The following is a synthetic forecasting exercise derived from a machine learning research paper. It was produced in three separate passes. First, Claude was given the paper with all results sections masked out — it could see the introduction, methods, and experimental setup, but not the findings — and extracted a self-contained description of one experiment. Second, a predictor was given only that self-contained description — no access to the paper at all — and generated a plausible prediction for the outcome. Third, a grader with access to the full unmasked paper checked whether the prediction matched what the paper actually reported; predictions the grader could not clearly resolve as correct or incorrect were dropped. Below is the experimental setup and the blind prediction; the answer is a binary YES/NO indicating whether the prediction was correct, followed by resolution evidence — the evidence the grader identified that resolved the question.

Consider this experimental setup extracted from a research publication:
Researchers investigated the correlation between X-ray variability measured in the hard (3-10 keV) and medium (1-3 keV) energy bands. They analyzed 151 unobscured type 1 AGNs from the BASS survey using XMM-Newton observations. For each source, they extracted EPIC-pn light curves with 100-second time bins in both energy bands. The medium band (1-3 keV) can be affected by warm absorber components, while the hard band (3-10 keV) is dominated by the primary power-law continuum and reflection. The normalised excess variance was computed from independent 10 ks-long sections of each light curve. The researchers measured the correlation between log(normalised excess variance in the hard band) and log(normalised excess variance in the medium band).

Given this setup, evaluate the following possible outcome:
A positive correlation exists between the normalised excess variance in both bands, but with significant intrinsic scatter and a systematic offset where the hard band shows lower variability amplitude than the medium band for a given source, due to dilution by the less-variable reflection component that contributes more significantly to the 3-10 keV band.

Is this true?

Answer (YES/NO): NO